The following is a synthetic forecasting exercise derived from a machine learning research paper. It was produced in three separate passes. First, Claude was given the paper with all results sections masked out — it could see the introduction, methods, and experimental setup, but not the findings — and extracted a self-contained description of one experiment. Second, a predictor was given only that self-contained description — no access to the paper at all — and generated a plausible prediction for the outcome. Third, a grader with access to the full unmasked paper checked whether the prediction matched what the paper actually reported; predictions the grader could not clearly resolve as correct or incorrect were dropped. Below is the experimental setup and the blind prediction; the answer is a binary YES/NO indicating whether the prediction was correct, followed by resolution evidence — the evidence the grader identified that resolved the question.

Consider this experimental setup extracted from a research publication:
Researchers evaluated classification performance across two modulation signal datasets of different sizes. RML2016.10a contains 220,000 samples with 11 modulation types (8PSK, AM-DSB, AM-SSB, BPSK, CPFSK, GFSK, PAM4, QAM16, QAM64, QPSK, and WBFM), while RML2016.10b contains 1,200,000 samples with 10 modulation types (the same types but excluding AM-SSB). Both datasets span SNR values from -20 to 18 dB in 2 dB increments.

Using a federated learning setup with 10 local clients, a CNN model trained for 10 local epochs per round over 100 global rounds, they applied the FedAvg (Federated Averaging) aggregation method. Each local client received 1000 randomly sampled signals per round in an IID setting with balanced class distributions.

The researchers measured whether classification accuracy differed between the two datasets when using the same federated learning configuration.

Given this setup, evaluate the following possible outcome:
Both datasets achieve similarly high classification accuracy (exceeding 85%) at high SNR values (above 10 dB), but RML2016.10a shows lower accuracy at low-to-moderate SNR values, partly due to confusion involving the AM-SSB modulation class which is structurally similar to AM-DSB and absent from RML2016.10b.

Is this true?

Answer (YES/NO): NO